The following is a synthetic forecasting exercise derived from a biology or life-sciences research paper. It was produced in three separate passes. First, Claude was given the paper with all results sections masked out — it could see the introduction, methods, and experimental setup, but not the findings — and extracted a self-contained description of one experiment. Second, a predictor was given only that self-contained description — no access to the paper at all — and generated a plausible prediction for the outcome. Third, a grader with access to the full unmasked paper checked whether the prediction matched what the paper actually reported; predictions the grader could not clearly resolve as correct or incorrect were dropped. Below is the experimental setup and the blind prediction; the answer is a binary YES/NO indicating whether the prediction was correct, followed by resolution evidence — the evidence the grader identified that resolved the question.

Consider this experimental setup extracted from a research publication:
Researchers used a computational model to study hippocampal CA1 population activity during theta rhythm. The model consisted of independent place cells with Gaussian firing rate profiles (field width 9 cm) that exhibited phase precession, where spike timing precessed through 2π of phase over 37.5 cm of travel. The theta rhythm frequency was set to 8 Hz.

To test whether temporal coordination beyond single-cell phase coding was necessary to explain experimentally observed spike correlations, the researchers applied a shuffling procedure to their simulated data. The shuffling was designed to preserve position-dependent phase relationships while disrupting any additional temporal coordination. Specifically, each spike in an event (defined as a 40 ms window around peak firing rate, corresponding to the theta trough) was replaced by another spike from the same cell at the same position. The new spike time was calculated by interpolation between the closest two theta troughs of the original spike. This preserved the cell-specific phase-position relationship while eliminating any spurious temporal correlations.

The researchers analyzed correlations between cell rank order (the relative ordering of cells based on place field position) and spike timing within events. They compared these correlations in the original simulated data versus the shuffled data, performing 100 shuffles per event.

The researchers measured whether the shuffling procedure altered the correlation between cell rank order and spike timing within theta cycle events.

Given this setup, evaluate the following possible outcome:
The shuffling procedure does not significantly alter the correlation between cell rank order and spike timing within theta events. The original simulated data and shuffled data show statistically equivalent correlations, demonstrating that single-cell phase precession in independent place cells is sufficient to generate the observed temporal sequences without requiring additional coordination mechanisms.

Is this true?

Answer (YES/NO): NO